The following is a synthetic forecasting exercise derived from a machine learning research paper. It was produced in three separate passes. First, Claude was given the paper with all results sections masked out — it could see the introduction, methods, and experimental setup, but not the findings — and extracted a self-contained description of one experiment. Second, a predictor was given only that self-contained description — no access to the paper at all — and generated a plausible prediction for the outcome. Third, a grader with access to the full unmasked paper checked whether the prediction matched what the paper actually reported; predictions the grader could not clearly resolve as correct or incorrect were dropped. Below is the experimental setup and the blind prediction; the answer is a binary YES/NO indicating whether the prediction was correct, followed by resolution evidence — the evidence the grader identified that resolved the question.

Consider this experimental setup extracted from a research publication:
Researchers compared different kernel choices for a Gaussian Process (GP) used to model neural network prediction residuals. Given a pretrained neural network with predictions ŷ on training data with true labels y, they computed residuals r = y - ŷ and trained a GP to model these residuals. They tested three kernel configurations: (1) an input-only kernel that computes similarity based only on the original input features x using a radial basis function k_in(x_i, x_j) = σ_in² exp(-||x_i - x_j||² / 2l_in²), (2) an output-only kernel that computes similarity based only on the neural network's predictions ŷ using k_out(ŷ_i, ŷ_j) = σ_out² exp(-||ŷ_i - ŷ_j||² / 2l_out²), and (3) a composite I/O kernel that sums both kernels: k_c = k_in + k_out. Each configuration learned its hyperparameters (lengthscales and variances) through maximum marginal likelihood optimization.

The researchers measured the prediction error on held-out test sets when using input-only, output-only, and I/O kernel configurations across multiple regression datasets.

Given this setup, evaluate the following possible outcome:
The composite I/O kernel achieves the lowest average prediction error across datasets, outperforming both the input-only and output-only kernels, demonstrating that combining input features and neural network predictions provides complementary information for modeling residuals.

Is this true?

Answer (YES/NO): YES